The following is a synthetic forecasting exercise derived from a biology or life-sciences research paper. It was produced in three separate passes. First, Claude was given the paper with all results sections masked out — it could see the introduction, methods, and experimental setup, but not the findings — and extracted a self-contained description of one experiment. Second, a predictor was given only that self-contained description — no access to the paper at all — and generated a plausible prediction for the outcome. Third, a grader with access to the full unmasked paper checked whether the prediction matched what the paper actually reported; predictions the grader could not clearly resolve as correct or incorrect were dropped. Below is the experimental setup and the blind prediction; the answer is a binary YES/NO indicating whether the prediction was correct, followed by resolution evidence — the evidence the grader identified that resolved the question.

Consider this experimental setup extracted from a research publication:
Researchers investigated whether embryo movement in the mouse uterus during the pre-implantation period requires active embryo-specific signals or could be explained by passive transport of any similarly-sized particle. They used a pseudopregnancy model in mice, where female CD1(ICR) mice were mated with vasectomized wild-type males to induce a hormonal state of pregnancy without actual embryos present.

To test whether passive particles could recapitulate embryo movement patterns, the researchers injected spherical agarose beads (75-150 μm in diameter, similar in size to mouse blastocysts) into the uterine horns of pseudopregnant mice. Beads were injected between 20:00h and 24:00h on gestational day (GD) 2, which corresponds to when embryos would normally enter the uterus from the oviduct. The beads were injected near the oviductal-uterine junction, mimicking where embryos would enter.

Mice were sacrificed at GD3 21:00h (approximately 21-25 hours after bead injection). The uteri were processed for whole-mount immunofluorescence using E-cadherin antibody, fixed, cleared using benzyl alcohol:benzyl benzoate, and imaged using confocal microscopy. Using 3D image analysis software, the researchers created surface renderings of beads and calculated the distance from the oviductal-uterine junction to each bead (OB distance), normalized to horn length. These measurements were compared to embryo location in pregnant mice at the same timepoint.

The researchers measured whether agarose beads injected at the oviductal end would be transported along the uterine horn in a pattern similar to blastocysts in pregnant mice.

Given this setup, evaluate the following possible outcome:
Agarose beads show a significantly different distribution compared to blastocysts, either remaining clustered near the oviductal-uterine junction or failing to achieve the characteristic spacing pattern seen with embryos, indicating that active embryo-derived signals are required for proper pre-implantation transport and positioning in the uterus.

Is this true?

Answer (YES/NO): YES